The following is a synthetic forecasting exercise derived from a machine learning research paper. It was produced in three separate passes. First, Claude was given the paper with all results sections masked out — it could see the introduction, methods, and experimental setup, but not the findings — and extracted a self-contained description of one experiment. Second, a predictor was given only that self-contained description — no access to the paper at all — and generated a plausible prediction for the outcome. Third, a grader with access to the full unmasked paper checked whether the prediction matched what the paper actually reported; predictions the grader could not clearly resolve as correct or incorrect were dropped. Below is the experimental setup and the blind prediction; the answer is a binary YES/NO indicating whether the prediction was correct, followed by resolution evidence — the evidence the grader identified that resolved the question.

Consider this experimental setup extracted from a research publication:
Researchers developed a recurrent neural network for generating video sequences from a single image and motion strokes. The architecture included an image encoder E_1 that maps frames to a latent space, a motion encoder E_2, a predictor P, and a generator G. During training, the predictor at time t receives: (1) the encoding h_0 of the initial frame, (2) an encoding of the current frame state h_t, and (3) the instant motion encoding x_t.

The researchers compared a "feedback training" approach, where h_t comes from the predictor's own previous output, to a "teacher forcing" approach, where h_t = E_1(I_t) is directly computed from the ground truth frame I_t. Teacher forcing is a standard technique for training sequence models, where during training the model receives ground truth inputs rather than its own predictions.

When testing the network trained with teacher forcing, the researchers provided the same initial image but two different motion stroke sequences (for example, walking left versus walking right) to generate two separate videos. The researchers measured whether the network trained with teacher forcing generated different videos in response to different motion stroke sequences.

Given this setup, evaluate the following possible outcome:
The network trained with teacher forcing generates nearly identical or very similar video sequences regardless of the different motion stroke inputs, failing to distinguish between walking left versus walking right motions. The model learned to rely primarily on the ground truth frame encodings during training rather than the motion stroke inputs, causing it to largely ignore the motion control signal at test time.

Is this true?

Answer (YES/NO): YES